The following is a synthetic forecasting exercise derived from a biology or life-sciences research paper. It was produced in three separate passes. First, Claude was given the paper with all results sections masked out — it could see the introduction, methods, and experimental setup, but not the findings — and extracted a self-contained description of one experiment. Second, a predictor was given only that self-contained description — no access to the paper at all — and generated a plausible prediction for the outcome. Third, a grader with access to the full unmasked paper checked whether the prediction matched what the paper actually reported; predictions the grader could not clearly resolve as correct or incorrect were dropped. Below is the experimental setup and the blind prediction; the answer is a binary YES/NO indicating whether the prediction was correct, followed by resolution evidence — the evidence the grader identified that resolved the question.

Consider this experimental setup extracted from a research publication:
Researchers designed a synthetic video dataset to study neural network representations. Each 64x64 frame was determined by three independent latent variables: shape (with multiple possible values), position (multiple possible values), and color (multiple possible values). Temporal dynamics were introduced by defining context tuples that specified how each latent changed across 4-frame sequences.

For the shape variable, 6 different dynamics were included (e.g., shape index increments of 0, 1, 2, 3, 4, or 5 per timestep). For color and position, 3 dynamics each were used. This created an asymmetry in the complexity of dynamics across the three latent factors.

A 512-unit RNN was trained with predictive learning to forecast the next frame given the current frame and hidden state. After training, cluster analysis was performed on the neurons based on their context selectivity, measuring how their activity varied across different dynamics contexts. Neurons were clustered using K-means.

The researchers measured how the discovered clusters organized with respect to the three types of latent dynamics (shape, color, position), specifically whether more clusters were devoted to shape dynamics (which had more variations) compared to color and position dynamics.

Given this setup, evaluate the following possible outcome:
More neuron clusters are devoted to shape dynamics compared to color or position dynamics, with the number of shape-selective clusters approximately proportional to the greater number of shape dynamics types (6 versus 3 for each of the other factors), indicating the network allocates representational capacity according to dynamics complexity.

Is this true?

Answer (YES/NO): YES